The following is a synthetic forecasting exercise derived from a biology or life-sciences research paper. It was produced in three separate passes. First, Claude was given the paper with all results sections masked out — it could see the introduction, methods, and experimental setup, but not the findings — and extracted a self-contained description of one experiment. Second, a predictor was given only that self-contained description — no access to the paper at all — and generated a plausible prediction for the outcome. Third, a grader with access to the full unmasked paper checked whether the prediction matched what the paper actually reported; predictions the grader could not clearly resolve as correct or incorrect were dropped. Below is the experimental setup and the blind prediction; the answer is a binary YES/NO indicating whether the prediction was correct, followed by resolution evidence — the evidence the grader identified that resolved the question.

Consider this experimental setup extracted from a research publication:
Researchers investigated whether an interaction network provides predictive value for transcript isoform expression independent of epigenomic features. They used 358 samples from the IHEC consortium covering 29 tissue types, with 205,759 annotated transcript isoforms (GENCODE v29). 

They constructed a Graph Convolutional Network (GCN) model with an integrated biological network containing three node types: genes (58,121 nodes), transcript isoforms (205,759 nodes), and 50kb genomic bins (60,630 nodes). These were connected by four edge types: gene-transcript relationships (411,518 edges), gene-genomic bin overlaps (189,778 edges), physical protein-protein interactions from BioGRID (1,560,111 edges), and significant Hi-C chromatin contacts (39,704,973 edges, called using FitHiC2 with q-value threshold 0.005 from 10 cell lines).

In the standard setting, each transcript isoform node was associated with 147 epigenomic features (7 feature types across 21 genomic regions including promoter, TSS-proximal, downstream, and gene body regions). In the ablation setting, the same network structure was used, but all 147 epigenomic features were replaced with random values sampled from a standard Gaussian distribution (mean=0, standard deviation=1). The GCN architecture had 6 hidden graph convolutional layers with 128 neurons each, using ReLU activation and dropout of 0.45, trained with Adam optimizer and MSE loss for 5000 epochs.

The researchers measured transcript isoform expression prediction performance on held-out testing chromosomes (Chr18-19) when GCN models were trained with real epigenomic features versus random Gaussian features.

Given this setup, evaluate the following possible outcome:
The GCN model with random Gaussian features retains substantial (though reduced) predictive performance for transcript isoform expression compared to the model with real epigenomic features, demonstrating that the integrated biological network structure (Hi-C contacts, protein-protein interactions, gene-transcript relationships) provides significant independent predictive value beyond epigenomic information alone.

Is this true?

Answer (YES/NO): NO